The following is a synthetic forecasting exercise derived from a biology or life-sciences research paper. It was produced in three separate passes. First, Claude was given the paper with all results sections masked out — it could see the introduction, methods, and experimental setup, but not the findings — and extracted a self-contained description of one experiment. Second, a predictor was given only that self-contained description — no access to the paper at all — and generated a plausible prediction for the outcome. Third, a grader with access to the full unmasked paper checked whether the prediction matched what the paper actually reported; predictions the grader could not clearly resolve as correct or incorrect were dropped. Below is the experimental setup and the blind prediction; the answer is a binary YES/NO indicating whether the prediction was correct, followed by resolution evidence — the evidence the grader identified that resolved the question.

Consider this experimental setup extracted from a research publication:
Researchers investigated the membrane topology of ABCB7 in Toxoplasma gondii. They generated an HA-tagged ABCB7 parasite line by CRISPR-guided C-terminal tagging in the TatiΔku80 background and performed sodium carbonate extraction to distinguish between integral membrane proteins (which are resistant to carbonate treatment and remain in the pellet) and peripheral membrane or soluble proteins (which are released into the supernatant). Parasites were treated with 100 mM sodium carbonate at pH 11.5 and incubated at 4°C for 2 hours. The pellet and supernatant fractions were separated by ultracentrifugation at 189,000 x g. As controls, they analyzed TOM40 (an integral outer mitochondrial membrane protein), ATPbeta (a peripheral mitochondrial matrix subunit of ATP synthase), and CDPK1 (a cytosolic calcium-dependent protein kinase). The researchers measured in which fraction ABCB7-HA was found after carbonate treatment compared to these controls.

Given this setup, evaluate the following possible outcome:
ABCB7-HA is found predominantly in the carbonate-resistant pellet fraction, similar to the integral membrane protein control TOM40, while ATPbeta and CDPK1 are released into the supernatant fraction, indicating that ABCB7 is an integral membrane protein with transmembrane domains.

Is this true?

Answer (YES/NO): YES